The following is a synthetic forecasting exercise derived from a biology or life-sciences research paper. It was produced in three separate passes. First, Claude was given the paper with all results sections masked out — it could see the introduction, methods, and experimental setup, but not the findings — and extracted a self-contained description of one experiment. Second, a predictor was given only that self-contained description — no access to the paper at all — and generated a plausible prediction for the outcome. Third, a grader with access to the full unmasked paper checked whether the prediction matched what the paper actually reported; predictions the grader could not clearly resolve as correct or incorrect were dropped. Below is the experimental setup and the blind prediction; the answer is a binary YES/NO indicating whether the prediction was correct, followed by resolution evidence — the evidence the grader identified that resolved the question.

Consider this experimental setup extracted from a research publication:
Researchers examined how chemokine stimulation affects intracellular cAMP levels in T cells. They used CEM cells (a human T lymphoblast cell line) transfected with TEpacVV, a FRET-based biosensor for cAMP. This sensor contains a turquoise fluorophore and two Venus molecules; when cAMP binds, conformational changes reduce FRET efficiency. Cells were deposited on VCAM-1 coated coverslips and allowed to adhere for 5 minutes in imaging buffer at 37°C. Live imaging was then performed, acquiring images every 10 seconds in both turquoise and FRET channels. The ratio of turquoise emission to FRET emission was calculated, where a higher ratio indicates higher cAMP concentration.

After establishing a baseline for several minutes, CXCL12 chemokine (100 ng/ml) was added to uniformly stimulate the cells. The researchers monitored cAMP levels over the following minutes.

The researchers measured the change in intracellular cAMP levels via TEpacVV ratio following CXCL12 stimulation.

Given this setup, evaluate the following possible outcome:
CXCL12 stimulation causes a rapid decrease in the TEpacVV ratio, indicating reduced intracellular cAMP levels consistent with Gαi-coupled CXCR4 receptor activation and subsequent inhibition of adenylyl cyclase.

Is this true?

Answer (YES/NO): NO